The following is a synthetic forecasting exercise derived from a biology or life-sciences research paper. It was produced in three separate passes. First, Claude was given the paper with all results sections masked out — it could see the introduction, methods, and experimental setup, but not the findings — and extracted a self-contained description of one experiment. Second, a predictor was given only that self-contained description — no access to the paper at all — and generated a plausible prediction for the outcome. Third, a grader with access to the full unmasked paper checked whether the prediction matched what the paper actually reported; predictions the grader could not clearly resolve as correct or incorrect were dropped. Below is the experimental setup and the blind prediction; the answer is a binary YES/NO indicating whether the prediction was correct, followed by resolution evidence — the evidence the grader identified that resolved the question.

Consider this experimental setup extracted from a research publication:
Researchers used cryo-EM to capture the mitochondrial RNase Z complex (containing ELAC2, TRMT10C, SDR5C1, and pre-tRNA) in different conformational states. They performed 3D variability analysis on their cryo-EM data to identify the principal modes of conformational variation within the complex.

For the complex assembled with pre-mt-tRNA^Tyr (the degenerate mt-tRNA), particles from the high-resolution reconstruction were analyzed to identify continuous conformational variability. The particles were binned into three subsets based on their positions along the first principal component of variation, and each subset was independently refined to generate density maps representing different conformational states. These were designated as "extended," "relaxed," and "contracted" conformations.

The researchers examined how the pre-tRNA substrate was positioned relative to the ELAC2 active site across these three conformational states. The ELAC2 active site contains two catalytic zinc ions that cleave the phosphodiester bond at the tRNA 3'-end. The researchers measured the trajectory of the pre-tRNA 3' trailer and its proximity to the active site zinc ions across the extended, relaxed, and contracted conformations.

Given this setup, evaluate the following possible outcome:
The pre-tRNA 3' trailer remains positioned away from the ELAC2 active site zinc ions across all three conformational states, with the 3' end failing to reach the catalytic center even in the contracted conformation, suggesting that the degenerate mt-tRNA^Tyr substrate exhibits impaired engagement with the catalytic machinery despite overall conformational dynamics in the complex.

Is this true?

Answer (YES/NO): NO